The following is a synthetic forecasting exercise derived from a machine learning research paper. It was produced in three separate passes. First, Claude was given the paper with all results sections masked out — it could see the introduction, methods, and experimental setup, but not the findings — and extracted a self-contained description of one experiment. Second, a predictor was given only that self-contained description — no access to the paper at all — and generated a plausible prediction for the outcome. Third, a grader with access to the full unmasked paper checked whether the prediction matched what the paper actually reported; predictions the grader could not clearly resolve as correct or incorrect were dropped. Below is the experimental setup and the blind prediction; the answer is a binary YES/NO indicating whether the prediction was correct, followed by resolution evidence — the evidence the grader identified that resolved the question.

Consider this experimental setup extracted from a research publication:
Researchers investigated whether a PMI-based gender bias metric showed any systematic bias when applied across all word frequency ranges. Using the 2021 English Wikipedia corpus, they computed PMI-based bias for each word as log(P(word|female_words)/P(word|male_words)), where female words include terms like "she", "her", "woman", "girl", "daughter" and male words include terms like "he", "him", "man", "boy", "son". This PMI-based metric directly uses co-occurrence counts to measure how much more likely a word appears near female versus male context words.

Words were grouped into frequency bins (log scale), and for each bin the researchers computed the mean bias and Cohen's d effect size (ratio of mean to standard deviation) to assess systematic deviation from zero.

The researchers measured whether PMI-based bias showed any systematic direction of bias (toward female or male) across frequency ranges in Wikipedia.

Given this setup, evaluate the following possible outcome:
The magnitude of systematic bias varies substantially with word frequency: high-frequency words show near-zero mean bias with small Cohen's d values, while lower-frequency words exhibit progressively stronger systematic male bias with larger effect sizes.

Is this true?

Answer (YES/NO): NO